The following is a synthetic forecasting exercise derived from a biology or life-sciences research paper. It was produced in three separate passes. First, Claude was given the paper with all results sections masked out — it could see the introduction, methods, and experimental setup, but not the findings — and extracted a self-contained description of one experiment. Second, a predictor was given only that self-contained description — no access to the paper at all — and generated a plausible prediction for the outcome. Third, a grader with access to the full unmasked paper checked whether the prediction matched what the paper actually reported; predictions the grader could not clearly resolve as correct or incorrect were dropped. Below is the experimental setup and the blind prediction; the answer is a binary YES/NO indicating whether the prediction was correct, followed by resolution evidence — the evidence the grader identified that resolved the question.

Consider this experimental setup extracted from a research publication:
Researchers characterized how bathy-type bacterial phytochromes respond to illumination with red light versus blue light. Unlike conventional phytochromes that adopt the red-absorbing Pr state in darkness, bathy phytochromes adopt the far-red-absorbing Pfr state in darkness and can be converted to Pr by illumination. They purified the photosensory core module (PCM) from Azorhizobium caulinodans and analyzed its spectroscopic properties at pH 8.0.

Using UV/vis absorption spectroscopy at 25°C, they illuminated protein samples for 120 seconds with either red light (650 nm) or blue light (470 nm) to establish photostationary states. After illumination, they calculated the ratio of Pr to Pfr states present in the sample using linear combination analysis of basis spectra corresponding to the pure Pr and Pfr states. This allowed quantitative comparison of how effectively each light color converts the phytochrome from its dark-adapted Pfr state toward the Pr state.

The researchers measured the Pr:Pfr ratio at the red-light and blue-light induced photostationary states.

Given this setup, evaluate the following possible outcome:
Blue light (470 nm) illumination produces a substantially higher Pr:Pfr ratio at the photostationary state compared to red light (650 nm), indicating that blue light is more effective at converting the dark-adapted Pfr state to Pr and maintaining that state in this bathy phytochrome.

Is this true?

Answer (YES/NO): YES